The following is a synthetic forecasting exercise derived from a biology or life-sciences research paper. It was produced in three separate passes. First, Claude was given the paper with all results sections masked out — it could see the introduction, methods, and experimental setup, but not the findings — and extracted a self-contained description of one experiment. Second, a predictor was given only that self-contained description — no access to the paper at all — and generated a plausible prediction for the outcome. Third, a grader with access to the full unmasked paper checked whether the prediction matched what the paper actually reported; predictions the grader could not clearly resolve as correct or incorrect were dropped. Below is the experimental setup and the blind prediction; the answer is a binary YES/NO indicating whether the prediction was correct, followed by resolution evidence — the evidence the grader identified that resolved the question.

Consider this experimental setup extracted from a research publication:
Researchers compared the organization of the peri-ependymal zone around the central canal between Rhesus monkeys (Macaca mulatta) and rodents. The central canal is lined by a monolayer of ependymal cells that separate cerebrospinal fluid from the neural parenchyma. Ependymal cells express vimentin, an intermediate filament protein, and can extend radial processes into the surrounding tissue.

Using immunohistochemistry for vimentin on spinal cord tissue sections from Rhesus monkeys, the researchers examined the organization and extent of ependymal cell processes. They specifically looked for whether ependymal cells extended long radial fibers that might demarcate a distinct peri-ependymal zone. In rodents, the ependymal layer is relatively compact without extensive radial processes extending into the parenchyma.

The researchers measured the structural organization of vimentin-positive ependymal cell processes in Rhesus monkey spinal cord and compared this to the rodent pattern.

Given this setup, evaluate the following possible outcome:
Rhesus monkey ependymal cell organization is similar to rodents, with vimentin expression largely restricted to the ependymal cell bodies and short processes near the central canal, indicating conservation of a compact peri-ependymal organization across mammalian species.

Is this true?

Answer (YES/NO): NO